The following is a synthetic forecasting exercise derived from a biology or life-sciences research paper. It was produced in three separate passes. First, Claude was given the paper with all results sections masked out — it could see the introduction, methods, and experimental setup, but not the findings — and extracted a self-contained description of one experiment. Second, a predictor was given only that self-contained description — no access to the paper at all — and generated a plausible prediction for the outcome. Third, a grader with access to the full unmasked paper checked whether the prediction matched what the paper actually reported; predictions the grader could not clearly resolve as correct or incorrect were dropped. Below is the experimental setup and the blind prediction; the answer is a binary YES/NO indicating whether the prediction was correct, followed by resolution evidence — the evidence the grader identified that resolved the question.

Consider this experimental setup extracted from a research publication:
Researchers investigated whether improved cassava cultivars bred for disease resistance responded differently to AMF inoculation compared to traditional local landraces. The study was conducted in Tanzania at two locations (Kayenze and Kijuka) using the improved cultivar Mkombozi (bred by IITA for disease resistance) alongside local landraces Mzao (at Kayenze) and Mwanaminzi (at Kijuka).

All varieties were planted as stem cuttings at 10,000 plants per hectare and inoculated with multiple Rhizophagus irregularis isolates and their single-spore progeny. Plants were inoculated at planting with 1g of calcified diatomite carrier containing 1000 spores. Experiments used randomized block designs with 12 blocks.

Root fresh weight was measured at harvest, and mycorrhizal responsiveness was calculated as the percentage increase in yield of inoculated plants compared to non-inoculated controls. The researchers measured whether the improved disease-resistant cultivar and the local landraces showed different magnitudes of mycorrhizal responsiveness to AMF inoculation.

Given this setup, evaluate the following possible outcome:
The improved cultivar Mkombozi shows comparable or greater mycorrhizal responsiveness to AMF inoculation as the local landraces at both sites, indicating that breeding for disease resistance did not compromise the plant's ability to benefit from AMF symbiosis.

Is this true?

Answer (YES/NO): NO